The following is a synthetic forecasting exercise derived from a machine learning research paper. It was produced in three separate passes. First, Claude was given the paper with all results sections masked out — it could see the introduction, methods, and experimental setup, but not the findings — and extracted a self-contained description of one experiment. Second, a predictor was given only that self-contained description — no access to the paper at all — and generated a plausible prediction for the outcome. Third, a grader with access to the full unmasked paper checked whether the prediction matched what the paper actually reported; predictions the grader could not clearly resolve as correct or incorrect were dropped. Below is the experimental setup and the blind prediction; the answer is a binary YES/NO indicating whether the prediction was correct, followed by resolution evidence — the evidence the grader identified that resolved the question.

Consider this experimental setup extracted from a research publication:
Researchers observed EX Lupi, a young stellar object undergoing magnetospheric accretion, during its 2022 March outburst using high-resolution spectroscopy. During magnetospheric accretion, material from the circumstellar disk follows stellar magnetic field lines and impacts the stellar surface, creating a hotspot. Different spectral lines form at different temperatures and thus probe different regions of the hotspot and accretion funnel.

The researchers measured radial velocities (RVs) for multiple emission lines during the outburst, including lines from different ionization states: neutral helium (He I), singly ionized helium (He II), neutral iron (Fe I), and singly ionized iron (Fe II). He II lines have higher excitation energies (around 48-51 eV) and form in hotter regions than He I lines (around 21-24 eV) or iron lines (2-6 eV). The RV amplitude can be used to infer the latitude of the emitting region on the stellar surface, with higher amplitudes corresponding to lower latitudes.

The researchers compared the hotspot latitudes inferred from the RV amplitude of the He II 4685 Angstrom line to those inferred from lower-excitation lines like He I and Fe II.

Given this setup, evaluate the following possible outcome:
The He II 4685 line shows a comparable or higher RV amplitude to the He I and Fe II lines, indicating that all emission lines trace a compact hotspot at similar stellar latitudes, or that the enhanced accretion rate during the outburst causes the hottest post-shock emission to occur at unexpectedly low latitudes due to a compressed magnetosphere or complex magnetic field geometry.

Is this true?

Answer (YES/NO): YES